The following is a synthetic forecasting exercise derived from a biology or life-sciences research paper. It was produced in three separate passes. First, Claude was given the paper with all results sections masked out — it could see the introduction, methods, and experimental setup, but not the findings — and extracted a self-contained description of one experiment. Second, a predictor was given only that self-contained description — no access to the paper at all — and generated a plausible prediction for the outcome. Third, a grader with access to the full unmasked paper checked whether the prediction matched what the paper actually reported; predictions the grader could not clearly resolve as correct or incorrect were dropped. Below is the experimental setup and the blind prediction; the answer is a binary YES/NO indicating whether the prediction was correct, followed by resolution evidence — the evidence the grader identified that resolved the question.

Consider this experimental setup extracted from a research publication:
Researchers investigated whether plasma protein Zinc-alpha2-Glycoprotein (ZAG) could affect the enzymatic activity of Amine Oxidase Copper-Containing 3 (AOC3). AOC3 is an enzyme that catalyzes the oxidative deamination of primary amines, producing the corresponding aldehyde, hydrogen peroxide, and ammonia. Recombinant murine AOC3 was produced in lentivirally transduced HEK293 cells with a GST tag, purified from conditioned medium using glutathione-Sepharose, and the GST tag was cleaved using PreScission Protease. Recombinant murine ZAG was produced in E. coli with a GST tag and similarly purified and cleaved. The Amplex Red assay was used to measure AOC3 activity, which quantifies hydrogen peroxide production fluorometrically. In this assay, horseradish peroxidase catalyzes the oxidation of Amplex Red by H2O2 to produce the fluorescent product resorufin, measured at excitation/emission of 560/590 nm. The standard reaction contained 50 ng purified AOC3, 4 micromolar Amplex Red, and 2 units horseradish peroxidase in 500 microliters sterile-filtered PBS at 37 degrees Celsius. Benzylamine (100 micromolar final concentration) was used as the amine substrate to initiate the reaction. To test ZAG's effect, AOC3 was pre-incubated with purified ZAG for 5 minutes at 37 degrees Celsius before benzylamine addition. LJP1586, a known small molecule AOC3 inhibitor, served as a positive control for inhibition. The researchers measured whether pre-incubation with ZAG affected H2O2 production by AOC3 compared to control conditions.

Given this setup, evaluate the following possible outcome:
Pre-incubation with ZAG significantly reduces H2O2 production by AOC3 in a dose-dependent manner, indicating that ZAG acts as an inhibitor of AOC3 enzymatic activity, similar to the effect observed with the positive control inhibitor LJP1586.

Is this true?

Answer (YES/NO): YES